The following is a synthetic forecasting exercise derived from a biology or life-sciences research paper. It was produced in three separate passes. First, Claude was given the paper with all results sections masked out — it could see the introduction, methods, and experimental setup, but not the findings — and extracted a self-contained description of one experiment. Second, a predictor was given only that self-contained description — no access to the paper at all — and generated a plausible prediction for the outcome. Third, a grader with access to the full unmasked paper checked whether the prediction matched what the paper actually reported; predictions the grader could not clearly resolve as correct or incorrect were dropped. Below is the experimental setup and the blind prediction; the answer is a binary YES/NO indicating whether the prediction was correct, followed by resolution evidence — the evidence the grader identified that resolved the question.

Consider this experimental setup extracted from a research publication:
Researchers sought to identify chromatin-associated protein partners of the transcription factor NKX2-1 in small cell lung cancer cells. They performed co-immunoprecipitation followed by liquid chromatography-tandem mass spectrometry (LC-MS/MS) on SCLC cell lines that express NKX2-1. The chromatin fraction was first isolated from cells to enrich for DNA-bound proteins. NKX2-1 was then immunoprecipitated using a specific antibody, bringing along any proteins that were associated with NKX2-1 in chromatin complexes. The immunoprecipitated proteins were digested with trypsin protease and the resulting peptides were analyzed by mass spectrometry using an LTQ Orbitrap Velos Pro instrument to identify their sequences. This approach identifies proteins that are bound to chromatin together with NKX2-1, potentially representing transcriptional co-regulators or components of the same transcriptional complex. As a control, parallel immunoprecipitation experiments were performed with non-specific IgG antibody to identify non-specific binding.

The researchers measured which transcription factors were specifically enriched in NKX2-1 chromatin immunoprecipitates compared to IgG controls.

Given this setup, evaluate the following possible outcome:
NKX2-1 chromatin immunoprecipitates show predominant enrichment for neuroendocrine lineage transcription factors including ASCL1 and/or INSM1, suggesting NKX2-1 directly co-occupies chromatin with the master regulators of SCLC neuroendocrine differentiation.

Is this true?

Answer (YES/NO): NO